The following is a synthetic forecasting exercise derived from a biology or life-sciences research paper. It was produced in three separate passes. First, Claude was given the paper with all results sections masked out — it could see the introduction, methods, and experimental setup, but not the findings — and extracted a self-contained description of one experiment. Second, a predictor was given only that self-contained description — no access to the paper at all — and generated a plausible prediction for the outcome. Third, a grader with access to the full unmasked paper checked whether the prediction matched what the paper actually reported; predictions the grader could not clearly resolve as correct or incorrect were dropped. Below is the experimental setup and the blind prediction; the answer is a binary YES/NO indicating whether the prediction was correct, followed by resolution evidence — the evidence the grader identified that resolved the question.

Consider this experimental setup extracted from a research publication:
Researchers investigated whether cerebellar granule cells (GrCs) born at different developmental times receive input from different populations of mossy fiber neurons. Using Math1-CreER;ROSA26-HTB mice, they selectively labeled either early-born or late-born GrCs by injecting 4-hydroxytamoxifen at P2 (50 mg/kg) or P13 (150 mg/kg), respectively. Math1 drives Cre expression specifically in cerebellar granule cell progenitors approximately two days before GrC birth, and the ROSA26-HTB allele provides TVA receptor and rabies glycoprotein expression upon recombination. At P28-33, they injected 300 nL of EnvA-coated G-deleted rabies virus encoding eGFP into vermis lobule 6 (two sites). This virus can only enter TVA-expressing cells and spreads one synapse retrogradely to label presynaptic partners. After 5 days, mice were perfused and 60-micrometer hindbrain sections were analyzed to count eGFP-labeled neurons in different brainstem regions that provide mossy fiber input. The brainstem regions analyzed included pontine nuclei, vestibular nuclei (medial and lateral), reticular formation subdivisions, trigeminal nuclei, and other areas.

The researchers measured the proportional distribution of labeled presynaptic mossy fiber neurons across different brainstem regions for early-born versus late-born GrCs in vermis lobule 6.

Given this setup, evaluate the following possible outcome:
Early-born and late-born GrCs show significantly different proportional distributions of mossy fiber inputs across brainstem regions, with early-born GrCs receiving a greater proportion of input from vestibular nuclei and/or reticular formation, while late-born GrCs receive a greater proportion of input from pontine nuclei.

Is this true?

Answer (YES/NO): YES